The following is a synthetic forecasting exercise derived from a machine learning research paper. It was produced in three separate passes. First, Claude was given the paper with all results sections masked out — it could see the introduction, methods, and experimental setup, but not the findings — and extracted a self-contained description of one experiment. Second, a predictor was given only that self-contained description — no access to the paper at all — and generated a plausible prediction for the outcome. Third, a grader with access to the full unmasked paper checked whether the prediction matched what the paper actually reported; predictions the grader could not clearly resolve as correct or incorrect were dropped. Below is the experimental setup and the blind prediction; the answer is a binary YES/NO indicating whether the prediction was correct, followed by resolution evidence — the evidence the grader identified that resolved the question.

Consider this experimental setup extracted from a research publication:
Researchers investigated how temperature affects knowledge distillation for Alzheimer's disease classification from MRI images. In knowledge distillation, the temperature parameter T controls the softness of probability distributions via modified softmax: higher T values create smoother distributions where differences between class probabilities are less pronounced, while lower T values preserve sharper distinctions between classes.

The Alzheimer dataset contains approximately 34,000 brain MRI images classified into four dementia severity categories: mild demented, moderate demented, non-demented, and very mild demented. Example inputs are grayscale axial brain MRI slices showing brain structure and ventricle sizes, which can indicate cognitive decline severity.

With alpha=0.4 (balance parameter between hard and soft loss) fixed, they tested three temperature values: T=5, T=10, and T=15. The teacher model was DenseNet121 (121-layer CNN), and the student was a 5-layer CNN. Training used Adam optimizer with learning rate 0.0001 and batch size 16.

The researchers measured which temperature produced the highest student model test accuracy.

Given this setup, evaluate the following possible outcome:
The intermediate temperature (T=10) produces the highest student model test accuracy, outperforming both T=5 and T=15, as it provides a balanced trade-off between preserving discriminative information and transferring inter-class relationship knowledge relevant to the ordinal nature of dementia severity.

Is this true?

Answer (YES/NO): NO